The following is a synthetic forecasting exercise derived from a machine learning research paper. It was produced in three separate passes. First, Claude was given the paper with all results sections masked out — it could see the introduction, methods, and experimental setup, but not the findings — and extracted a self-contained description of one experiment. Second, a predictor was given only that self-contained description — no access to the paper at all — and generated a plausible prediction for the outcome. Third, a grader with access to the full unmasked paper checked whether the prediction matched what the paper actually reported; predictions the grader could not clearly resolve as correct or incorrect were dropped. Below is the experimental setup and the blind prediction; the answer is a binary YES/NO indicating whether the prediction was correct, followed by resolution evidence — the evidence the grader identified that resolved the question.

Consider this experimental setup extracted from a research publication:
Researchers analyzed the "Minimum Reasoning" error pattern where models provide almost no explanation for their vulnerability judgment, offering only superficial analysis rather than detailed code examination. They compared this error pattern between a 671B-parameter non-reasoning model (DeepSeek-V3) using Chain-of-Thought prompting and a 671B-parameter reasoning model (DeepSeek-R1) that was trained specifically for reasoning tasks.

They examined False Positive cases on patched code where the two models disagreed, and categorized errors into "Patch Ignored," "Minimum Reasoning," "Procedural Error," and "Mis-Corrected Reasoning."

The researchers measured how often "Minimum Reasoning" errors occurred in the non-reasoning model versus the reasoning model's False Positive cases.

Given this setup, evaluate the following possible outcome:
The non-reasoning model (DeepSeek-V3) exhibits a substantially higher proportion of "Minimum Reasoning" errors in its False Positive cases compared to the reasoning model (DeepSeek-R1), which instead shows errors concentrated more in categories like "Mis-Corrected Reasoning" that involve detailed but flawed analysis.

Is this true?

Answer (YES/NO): YES